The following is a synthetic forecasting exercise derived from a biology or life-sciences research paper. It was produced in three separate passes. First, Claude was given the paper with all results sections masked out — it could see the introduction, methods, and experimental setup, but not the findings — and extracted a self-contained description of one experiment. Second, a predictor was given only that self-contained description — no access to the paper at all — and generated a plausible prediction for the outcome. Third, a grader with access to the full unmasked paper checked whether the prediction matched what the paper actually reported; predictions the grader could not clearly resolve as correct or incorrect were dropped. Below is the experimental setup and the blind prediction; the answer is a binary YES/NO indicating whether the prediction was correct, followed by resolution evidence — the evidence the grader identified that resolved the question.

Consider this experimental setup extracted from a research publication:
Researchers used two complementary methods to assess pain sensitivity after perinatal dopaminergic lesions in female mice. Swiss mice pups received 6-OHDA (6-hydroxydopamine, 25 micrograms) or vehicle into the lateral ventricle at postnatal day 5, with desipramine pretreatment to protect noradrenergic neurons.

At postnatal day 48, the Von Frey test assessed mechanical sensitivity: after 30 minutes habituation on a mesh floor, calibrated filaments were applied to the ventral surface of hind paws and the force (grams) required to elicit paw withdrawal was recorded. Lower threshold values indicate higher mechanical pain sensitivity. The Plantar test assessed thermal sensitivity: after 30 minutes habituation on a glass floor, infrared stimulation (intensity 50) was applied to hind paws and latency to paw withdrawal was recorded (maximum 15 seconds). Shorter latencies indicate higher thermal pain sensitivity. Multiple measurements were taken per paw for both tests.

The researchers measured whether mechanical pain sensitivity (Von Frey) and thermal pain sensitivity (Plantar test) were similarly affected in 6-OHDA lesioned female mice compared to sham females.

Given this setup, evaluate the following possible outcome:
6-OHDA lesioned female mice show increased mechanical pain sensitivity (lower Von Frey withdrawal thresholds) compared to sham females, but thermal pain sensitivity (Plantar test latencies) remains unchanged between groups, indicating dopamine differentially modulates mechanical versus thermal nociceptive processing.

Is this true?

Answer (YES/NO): NO